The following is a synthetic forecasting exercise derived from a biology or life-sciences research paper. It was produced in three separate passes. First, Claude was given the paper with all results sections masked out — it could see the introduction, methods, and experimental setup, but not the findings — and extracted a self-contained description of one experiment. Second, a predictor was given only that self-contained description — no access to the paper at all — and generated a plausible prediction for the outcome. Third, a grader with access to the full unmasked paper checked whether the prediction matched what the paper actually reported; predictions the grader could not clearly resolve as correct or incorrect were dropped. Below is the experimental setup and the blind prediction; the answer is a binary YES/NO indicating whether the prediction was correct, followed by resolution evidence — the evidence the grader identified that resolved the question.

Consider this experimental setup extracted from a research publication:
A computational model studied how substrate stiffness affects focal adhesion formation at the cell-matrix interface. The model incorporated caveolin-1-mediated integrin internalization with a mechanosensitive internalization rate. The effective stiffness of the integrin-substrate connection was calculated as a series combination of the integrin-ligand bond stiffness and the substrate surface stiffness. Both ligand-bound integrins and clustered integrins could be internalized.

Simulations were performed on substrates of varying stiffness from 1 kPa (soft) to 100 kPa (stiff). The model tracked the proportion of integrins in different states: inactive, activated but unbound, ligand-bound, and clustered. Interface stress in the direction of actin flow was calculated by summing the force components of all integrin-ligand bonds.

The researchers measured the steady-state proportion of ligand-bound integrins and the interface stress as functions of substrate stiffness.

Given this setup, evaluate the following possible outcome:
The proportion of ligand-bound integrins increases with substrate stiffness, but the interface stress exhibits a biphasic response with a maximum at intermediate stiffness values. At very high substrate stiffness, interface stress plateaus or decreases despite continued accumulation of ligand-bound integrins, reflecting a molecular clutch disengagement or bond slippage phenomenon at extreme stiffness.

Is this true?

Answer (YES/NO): NO